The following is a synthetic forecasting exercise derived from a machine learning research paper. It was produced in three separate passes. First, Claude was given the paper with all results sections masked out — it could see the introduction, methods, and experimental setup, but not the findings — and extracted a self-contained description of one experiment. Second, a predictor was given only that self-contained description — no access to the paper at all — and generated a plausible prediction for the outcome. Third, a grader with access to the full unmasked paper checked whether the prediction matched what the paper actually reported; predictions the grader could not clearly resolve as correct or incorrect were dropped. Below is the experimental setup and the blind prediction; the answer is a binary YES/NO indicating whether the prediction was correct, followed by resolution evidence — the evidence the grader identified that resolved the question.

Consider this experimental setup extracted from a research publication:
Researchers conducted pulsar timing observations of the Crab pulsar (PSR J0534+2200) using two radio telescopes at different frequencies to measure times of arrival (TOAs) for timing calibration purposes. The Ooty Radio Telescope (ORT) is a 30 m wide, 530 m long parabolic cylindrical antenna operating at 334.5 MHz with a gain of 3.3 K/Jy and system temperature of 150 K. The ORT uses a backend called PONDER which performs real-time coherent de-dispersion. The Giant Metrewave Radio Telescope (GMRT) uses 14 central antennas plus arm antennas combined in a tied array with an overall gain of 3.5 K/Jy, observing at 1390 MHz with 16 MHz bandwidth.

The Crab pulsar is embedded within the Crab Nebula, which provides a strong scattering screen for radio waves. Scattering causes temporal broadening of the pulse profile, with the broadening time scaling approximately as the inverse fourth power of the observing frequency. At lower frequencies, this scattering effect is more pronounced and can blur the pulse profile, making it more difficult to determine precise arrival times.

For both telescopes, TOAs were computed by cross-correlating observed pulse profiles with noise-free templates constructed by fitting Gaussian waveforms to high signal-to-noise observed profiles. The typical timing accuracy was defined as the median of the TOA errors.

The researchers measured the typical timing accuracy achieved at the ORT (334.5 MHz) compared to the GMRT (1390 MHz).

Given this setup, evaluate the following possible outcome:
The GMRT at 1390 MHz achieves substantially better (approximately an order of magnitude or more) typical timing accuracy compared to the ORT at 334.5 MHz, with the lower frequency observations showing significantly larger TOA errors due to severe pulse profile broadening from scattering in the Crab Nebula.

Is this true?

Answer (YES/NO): NO